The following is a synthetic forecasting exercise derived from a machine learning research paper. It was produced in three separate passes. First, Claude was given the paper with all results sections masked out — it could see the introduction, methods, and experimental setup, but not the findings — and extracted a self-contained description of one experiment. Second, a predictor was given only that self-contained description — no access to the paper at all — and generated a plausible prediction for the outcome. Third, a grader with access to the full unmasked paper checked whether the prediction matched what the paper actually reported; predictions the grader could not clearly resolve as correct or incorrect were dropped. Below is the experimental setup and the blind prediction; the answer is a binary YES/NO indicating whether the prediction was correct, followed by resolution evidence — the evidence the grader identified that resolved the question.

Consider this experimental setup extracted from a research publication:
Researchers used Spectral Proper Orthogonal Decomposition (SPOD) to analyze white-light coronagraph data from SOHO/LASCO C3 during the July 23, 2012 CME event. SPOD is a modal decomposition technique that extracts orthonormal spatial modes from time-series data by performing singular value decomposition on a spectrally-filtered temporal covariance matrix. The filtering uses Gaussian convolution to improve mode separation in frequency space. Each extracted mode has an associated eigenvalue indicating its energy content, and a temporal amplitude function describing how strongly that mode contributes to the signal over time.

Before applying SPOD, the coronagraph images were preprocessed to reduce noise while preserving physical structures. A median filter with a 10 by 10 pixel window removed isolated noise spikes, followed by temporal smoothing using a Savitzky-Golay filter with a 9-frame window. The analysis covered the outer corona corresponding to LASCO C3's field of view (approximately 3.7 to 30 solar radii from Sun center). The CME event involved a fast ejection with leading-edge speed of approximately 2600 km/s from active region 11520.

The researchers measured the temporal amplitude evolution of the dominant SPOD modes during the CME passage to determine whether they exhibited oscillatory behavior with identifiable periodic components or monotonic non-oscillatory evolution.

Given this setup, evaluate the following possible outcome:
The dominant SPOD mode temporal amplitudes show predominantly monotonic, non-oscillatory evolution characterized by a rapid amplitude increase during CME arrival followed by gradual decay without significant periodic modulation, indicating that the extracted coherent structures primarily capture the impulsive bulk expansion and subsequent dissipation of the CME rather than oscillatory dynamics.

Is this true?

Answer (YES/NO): NO